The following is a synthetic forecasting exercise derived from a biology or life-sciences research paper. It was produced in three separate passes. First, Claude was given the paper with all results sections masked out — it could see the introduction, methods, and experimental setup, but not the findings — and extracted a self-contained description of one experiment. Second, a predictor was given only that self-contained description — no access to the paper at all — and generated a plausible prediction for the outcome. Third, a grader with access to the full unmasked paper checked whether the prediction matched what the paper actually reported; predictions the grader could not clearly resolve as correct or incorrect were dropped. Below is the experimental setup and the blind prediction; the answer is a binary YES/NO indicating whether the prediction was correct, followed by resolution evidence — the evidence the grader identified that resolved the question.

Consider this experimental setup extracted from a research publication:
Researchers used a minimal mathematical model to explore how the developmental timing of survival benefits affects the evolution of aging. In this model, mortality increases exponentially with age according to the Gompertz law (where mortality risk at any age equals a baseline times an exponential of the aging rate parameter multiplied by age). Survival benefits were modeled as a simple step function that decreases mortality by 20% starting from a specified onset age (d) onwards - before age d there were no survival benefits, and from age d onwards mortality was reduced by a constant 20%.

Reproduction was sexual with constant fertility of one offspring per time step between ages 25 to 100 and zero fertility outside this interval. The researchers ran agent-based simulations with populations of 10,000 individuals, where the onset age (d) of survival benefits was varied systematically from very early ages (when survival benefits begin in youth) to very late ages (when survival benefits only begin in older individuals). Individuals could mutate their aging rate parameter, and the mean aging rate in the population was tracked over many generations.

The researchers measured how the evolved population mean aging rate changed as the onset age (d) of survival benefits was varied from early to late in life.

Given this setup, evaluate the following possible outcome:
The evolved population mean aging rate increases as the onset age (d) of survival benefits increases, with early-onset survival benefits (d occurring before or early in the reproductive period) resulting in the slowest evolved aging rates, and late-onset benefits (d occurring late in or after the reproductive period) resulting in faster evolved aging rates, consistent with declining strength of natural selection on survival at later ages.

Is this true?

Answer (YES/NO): NO